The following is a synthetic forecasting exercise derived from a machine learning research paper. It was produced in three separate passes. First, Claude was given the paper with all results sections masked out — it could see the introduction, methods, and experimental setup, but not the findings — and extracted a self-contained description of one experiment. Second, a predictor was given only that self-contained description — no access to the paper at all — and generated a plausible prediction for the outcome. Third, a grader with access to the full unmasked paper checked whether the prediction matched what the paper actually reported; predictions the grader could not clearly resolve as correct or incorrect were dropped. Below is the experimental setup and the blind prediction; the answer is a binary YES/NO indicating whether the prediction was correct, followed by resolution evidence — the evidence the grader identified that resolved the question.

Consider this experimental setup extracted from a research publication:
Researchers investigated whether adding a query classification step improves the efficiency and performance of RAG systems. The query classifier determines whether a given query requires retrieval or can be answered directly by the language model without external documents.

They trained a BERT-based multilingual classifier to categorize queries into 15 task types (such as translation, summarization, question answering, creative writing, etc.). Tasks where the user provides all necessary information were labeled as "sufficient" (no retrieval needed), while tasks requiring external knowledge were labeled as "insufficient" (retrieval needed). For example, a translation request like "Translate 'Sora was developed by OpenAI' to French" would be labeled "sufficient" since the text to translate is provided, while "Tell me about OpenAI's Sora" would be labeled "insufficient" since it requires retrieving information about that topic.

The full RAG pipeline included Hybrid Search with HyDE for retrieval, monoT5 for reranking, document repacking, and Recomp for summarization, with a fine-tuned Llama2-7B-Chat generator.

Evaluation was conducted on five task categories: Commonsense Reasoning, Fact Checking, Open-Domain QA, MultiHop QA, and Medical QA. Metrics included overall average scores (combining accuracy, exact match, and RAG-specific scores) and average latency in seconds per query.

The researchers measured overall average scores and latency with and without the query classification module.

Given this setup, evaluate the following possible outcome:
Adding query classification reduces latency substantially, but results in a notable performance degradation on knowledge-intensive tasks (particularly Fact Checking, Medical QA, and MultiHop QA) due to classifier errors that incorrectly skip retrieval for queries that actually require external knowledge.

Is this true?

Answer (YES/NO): NO